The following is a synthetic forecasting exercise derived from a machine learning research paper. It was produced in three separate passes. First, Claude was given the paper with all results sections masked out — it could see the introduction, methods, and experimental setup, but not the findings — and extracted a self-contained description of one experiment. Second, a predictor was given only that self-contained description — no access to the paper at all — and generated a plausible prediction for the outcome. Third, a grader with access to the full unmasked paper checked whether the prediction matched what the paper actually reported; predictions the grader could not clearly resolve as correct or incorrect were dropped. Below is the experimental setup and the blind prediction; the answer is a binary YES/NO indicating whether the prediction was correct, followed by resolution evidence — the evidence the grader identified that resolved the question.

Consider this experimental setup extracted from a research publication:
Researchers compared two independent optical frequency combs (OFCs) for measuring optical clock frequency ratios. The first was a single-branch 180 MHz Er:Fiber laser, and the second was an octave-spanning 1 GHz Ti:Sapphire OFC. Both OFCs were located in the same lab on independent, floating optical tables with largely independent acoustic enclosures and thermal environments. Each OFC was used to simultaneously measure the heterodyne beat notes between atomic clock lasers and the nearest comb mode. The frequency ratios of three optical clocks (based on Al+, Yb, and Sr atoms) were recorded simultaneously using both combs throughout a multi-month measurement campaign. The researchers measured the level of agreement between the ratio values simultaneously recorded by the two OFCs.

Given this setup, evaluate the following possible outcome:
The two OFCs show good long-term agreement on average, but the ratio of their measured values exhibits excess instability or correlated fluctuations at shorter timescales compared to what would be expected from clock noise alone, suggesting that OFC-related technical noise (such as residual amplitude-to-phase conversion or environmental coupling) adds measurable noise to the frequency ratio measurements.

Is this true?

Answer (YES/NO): NO